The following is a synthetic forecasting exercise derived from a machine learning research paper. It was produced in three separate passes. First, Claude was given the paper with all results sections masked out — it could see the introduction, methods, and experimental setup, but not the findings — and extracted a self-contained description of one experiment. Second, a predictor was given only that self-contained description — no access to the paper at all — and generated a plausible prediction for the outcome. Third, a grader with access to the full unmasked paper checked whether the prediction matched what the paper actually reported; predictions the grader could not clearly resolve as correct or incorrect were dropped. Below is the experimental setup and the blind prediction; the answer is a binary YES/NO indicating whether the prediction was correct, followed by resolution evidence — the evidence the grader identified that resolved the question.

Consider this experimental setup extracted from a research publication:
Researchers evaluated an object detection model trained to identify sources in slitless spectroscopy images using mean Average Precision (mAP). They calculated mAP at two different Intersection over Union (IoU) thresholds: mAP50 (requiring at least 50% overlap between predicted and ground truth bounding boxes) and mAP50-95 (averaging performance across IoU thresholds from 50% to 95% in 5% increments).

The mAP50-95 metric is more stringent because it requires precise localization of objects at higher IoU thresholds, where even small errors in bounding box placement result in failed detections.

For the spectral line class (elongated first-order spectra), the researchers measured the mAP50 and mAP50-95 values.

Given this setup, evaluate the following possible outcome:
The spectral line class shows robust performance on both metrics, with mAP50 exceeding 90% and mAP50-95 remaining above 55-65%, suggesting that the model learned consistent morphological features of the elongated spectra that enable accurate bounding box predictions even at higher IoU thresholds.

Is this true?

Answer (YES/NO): NO